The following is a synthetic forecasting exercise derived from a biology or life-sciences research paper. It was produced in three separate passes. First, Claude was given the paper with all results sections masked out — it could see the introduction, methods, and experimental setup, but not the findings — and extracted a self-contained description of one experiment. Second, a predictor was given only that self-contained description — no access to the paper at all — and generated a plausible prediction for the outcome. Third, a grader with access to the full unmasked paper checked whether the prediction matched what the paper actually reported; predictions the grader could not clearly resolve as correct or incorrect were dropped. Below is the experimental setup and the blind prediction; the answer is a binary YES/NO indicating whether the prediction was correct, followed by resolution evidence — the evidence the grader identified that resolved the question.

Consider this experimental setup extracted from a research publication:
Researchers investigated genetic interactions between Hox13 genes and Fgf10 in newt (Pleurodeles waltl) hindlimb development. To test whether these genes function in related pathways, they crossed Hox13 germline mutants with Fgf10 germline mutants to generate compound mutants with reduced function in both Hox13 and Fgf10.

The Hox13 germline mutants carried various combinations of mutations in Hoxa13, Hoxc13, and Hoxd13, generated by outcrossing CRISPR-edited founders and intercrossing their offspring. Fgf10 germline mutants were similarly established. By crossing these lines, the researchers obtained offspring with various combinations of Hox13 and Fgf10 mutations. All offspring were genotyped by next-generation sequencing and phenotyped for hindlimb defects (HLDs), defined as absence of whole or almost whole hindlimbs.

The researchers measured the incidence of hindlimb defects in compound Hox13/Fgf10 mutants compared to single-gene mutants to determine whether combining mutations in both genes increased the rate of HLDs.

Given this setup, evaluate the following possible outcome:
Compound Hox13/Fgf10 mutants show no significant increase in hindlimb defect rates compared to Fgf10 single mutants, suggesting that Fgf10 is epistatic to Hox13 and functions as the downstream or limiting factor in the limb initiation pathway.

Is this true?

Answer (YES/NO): NO